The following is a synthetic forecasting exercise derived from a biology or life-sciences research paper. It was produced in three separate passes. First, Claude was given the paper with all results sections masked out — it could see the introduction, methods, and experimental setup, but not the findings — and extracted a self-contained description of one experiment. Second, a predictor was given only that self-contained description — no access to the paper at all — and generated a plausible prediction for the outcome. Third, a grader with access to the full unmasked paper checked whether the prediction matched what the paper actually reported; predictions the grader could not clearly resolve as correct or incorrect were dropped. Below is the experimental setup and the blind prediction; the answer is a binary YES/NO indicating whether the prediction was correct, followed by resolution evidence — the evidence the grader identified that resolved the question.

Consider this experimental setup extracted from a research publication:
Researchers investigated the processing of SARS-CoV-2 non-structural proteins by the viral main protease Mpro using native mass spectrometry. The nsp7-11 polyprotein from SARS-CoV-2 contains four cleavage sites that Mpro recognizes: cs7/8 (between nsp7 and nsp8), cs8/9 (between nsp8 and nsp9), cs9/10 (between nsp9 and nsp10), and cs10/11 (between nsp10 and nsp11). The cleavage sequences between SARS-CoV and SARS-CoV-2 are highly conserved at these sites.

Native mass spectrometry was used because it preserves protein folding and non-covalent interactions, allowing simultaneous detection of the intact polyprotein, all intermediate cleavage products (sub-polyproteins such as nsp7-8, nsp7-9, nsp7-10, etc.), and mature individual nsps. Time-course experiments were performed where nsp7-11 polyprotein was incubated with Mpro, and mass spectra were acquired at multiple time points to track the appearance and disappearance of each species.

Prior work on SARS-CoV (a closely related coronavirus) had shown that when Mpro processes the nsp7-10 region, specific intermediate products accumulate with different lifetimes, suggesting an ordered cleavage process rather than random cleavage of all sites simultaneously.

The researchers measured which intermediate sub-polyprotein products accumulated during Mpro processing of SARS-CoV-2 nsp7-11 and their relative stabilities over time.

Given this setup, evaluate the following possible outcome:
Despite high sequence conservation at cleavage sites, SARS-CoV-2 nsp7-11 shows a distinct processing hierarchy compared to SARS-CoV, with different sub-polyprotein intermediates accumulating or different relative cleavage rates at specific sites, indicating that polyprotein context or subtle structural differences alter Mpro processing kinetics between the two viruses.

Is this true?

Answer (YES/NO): YES